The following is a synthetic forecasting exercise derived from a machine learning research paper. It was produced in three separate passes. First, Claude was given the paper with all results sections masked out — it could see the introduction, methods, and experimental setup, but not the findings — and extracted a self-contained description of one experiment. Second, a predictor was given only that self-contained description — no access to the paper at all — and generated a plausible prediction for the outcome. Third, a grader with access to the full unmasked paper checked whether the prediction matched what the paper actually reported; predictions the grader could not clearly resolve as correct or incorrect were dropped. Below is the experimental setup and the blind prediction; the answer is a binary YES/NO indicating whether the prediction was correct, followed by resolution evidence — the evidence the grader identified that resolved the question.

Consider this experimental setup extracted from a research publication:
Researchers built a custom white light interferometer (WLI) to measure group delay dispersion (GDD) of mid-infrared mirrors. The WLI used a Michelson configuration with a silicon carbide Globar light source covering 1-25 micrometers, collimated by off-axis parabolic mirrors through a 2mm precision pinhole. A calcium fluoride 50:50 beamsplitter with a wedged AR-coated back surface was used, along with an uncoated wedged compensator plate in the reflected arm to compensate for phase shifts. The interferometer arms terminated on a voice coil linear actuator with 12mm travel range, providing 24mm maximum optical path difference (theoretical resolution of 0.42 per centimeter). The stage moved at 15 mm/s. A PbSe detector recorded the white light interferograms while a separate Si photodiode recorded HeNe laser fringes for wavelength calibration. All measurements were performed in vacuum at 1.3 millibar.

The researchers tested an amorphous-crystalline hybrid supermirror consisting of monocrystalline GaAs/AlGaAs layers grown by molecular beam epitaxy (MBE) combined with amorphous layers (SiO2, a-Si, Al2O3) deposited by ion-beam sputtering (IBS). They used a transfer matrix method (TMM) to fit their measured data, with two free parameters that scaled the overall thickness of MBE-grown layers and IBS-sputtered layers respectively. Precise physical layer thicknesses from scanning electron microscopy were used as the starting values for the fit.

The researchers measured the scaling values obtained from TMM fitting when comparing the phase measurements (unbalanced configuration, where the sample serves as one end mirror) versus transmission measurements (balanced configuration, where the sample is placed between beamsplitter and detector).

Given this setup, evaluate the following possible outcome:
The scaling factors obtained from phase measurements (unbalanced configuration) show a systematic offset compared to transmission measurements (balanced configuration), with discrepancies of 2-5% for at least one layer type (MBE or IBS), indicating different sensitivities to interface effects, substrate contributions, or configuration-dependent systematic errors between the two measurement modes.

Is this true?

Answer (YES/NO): NO